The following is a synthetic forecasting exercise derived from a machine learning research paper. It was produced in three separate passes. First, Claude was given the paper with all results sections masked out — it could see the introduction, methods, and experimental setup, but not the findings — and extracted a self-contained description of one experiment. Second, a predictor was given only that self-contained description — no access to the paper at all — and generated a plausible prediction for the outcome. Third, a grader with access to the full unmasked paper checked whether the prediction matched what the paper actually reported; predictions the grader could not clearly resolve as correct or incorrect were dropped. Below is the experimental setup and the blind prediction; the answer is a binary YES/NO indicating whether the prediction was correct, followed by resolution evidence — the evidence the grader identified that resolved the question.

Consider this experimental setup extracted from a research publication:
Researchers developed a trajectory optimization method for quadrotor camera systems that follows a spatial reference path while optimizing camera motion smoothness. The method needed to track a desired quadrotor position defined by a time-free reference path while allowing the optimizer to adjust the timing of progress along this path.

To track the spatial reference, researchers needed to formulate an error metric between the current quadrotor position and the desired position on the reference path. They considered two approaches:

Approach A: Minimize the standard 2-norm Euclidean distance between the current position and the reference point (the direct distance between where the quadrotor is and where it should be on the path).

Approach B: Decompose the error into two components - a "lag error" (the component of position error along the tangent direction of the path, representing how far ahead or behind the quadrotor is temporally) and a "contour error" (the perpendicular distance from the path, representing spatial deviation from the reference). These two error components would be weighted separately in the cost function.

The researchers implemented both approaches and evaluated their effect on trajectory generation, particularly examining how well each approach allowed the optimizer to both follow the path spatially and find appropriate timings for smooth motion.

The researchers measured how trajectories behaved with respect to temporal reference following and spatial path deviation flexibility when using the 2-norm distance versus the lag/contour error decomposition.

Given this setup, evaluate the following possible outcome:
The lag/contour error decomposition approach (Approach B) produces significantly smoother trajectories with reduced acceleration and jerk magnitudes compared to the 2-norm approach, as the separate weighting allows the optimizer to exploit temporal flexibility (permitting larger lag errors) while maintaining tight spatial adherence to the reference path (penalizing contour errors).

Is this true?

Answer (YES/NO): NO